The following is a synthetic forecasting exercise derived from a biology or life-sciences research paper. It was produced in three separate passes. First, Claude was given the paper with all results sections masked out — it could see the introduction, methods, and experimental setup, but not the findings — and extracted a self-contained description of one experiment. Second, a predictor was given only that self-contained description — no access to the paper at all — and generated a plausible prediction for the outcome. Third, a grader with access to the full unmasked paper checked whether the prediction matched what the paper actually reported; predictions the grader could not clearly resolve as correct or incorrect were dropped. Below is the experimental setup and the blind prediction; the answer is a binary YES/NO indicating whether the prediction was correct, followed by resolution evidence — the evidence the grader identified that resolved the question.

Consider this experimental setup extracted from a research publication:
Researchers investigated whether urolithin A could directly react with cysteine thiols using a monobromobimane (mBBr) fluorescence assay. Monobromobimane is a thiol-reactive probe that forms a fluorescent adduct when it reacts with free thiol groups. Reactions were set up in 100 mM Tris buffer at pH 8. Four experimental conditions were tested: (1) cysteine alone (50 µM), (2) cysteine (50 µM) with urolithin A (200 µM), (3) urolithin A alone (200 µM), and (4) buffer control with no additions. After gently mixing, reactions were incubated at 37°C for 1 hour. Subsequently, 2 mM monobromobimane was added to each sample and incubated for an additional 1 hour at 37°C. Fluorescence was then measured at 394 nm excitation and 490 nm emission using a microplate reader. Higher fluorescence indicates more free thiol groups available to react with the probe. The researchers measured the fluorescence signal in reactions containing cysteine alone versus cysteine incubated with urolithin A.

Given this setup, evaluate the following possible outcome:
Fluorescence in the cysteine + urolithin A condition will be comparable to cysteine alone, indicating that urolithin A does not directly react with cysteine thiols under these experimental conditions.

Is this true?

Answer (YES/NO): NO